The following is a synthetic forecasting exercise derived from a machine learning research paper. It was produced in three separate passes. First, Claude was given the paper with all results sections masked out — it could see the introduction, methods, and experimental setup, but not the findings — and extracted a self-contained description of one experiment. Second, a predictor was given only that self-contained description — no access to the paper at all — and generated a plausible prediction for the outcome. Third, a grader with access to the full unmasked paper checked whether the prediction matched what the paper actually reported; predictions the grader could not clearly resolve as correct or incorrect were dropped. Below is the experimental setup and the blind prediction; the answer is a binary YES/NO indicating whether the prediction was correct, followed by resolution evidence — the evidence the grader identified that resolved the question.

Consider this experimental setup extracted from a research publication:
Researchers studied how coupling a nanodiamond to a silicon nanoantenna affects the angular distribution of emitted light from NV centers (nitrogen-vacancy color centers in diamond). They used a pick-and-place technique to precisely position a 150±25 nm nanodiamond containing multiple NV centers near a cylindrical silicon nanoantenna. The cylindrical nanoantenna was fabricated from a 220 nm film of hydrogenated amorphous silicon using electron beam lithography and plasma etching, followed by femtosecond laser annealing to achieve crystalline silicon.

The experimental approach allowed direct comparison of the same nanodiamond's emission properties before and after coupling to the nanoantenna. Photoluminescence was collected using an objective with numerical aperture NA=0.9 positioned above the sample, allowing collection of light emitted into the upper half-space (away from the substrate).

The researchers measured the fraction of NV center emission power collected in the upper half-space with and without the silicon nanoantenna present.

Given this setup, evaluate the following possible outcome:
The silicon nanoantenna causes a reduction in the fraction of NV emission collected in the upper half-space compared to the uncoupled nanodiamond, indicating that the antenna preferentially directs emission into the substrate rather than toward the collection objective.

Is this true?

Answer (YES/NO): NO